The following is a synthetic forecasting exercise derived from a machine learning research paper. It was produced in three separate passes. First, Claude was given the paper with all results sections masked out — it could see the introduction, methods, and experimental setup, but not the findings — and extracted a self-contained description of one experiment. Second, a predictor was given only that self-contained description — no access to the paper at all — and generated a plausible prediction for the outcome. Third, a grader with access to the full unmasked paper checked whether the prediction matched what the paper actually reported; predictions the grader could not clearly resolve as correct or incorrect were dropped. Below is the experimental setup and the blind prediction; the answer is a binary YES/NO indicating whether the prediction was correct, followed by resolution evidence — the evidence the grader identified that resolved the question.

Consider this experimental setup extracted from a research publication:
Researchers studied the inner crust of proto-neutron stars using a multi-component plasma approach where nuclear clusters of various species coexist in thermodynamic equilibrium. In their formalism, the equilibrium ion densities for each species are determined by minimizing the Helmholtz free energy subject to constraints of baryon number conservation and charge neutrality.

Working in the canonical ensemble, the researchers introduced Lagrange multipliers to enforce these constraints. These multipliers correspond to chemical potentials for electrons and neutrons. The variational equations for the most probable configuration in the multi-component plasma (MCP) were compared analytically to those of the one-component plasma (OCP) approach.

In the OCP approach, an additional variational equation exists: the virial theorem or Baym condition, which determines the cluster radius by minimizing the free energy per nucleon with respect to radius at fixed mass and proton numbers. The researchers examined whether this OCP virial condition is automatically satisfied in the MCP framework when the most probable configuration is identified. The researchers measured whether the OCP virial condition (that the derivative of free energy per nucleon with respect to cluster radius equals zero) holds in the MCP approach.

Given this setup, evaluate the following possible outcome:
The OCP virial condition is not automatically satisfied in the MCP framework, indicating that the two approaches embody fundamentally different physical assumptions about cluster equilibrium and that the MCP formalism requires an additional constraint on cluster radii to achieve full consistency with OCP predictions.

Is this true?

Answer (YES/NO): NO